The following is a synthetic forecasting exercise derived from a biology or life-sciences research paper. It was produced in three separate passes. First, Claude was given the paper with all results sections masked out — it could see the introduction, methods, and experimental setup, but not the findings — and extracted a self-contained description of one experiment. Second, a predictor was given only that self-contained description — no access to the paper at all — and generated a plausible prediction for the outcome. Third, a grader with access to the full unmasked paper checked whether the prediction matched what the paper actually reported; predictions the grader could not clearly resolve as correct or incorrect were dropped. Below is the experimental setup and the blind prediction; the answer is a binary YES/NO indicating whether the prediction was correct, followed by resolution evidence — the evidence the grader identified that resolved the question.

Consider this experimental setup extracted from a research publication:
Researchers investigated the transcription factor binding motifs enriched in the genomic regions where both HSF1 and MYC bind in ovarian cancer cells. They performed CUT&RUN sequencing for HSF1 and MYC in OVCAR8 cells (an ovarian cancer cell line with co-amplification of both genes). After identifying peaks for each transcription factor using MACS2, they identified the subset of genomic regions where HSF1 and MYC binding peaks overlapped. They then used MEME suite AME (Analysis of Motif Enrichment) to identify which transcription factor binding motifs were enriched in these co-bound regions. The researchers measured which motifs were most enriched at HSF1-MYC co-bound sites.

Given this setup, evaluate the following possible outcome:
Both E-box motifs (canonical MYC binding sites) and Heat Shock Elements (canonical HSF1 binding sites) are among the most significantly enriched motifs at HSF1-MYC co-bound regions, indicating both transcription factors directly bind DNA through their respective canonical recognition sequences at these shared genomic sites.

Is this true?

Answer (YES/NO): YES